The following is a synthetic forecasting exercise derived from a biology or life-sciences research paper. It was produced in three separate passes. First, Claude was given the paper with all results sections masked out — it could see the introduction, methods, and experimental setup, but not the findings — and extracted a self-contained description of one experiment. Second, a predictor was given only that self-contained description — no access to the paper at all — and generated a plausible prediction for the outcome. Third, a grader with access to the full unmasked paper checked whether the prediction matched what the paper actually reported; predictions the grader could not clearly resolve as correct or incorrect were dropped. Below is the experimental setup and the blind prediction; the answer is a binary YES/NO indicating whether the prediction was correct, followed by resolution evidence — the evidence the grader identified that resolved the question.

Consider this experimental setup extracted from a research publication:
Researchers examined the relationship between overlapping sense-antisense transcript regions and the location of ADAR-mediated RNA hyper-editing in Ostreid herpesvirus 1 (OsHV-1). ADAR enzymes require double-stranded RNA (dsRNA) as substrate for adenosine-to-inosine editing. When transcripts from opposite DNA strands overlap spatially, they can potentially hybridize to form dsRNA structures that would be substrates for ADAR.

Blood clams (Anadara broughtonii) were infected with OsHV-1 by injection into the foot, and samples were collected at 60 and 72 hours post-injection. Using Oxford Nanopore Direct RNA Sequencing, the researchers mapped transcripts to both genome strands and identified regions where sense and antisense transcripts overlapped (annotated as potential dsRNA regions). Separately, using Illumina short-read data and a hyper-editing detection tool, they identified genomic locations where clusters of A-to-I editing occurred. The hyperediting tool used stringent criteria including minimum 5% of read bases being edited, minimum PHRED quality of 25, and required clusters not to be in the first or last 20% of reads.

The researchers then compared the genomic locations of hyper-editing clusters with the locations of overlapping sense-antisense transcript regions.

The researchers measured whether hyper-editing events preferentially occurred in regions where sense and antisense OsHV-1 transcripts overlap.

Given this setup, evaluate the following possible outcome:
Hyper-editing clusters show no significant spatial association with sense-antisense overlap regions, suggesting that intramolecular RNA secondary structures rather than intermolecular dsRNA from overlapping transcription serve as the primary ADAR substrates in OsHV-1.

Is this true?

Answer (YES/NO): NO